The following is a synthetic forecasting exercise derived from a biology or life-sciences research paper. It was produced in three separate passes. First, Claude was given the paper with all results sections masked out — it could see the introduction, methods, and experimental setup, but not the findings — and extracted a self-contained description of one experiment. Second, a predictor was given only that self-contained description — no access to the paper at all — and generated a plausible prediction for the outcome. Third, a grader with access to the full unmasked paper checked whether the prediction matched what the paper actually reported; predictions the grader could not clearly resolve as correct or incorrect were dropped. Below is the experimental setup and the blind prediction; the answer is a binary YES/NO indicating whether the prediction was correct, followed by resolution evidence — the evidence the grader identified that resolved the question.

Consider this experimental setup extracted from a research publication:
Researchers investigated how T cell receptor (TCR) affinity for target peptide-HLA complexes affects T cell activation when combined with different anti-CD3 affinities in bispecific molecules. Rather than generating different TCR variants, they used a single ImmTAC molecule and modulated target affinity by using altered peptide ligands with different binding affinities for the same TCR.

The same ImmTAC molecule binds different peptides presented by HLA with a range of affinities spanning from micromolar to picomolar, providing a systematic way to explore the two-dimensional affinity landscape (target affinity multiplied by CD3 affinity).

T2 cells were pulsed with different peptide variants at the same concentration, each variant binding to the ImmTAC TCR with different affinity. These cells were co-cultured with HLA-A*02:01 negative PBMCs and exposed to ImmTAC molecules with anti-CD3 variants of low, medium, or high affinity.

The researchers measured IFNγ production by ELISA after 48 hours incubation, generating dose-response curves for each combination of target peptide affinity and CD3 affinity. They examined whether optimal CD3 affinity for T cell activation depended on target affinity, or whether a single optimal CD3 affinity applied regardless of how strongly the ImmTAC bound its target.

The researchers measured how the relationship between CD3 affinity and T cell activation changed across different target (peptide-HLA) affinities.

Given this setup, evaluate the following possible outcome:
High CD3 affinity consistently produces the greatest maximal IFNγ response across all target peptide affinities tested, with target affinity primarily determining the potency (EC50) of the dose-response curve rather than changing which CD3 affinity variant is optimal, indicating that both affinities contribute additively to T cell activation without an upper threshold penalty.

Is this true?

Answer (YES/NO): NO